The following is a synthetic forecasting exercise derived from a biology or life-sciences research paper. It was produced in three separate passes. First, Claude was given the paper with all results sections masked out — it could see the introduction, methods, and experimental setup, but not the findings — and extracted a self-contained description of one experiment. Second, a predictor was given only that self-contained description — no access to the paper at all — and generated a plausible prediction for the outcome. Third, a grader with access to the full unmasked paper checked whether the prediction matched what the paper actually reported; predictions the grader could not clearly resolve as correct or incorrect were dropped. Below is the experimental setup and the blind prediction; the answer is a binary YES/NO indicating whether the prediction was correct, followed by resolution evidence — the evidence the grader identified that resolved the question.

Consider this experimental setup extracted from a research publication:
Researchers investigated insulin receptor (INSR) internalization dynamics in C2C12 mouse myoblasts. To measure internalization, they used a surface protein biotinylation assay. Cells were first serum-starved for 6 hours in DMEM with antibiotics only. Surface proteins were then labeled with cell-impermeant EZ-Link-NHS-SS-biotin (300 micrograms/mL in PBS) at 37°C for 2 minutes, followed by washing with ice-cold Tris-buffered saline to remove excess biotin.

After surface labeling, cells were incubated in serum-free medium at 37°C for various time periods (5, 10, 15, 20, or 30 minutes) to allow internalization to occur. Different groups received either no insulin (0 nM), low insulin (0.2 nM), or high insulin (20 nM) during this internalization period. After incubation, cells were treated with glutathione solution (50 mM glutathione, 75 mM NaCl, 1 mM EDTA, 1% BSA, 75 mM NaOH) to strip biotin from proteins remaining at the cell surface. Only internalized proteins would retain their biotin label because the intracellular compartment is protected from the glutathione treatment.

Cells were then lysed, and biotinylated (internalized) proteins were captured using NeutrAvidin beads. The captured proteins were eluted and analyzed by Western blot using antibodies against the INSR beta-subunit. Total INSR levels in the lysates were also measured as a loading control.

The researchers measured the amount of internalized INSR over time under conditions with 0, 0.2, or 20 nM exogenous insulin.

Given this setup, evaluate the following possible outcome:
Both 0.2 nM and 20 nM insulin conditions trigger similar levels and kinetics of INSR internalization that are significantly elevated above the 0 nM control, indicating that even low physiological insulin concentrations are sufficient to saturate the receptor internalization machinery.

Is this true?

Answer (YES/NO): NO